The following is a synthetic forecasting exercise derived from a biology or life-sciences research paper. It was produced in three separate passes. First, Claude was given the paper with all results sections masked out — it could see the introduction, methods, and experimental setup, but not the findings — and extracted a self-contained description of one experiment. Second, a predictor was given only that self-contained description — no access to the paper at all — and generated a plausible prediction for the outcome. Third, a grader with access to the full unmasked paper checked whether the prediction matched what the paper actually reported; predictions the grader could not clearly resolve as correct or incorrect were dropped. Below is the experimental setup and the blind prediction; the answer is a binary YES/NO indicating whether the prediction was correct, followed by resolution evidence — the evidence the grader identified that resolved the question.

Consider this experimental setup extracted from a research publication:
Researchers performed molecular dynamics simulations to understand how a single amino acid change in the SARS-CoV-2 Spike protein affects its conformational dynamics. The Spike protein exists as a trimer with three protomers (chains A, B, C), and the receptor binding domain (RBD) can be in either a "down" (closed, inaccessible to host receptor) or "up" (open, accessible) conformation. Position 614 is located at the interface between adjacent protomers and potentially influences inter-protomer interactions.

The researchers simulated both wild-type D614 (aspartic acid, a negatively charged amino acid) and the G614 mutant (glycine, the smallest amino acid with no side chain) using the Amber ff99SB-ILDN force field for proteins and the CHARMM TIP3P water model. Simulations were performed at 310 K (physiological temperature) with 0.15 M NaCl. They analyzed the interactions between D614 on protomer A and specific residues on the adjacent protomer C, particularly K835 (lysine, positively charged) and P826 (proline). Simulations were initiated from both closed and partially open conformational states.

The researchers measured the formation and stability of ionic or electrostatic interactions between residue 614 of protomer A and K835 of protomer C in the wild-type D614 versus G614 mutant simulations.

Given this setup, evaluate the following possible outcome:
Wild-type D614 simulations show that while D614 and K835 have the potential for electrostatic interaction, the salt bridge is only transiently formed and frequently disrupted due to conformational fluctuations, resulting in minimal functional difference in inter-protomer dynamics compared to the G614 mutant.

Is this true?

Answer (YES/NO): NO